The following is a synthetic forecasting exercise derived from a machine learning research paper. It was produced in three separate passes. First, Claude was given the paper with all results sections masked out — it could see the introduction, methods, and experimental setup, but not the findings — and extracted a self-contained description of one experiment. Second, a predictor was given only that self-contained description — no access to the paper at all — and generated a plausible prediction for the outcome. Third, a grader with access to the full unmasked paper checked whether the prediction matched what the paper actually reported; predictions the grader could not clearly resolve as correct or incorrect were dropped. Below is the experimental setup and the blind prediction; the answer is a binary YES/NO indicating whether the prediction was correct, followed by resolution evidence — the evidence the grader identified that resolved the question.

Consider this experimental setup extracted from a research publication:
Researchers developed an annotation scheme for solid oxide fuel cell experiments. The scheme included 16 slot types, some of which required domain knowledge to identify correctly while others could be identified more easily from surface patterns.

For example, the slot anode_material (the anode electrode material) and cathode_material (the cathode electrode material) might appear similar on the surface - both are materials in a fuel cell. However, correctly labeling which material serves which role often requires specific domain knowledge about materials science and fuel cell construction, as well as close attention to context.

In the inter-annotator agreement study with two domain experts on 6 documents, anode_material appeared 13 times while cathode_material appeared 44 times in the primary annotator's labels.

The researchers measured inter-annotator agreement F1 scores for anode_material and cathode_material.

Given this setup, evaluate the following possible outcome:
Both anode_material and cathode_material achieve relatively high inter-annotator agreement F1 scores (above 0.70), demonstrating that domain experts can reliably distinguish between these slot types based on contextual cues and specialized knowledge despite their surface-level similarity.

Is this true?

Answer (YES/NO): YES